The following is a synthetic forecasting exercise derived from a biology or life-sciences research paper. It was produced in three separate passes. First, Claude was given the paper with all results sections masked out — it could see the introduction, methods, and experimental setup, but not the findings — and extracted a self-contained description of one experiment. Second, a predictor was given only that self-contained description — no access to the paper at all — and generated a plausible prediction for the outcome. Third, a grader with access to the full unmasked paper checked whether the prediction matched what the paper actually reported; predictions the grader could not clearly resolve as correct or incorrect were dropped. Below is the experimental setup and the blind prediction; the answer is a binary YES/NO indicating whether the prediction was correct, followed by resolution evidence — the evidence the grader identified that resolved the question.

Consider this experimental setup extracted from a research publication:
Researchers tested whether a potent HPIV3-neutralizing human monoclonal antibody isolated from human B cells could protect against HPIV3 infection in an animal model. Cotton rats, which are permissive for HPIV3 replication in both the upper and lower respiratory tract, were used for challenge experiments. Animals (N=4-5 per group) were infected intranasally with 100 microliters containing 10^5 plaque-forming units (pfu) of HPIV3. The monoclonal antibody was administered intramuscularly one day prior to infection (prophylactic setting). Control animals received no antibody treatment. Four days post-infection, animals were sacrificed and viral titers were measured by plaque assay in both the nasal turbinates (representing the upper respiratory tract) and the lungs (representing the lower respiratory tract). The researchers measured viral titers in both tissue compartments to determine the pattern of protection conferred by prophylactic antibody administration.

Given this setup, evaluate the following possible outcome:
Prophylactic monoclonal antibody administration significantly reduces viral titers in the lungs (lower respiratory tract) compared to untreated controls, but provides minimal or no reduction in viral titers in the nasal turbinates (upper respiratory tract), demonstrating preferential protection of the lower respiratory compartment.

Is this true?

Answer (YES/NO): NO